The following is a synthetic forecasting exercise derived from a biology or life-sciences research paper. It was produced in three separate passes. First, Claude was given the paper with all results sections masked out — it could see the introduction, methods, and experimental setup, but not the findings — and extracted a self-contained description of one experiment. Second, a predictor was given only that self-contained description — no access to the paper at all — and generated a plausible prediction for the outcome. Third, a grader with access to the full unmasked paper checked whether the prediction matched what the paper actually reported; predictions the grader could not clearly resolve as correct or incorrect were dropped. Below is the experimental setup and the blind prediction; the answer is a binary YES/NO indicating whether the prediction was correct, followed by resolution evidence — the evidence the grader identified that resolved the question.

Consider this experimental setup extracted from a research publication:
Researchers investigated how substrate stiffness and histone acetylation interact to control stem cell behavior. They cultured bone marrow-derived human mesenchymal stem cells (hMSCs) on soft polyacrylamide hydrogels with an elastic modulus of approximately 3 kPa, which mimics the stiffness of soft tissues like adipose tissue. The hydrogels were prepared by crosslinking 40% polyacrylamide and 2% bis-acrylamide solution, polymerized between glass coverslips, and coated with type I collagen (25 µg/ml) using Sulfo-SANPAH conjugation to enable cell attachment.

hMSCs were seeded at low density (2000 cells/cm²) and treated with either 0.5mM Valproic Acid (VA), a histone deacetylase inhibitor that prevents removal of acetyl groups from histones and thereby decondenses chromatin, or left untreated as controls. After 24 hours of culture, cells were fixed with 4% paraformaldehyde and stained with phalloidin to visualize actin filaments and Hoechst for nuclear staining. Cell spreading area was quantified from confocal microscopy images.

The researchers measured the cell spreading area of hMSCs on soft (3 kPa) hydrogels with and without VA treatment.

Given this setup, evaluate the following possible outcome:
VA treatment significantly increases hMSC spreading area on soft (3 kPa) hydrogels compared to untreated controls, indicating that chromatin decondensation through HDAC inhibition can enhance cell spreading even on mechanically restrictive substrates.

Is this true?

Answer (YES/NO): YES